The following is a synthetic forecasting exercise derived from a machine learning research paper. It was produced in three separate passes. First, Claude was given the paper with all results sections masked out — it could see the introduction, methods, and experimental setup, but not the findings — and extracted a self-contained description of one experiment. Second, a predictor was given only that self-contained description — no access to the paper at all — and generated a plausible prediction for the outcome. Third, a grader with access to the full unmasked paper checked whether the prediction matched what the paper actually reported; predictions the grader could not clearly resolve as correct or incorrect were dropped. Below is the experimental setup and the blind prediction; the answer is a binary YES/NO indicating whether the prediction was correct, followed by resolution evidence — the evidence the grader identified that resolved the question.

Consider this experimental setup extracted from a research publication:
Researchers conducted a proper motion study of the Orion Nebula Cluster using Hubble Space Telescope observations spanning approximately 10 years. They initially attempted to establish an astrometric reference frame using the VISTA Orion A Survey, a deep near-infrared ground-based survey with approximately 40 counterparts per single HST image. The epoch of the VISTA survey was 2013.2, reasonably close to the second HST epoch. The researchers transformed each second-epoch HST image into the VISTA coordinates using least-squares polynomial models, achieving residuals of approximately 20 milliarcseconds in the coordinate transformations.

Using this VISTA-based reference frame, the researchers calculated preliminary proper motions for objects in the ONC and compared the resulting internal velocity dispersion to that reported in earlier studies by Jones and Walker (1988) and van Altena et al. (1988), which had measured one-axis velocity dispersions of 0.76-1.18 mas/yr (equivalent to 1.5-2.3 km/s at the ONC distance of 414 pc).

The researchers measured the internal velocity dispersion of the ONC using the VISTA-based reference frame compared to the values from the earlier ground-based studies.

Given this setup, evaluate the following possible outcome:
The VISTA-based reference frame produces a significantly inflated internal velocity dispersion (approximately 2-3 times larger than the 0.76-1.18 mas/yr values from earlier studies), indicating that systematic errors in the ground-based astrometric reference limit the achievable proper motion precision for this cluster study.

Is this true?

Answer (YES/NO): NO